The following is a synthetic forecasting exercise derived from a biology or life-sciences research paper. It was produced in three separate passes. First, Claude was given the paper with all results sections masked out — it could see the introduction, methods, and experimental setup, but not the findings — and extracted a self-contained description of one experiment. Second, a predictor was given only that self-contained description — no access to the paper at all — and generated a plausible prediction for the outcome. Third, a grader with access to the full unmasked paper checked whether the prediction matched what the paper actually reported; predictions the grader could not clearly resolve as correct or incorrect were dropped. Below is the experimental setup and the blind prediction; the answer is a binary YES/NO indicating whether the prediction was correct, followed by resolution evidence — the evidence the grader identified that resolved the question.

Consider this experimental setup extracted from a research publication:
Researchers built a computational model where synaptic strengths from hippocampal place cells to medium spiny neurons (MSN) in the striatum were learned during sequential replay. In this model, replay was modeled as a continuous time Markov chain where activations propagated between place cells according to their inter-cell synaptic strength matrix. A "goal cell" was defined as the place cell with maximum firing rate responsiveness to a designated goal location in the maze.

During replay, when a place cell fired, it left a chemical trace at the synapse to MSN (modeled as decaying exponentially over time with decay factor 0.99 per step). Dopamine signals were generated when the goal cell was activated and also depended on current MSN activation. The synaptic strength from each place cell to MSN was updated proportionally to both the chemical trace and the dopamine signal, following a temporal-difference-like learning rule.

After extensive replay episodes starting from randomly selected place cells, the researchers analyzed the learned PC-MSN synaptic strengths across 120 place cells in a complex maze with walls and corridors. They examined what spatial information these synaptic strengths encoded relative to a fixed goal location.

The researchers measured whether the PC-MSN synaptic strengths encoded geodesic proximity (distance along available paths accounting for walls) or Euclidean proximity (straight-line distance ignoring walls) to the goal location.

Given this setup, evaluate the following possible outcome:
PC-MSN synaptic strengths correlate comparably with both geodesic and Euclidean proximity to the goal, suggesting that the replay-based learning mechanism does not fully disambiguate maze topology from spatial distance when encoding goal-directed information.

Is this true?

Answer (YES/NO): NO